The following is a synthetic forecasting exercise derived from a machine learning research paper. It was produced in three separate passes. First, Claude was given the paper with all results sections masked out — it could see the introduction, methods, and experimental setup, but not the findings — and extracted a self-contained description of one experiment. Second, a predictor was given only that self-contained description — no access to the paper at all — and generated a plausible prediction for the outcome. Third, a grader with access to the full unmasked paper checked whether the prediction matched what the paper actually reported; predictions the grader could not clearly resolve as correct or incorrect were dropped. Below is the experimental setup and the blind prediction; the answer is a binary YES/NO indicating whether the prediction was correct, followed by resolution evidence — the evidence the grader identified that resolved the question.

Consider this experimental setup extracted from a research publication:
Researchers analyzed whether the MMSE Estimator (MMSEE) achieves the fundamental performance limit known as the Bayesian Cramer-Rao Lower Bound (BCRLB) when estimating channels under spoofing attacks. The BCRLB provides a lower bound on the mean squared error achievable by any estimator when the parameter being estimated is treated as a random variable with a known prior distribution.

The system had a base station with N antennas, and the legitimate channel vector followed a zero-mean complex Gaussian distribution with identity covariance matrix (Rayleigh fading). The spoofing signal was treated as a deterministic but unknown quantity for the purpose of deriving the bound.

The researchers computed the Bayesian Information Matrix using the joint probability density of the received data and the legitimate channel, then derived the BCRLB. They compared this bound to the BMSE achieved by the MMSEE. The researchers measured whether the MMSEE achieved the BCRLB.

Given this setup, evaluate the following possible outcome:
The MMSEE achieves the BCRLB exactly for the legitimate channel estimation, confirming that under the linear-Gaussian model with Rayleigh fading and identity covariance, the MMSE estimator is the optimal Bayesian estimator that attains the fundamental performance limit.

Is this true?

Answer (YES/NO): YES